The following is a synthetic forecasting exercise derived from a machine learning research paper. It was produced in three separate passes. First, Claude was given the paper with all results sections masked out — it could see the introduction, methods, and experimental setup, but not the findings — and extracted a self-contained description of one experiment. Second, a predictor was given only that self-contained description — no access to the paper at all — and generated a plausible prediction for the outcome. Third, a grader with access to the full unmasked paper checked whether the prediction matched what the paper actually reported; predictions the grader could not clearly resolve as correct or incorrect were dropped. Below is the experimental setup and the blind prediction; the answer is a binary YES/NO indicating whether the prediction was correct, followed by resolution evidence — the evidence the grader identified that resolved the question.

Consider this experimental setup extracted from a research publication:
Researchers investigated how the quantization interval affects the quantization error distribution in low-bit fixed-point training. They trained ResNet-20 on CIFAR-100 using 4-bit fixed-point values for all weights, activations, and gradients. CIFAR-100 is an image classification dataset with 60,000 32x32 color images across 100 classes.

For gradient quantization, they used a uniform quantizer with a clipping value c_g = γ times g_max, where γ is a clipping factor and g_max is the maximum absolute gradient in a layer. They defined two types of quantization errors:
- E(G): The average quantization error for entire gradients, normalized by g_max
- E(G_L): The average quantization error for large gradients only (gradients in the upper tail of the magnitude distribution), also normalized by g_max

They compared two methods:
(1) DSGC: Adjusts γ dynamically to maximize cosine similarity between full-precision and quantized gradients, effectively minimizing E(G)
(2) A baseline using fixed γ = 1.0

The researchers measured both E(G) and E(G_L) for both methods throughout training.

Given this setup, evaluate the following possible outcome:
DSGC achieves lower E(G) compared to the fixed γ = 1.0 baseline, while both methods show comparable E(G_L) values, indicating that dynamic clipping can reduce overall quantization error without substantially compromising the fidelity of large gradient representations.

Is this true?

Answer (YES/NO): NO